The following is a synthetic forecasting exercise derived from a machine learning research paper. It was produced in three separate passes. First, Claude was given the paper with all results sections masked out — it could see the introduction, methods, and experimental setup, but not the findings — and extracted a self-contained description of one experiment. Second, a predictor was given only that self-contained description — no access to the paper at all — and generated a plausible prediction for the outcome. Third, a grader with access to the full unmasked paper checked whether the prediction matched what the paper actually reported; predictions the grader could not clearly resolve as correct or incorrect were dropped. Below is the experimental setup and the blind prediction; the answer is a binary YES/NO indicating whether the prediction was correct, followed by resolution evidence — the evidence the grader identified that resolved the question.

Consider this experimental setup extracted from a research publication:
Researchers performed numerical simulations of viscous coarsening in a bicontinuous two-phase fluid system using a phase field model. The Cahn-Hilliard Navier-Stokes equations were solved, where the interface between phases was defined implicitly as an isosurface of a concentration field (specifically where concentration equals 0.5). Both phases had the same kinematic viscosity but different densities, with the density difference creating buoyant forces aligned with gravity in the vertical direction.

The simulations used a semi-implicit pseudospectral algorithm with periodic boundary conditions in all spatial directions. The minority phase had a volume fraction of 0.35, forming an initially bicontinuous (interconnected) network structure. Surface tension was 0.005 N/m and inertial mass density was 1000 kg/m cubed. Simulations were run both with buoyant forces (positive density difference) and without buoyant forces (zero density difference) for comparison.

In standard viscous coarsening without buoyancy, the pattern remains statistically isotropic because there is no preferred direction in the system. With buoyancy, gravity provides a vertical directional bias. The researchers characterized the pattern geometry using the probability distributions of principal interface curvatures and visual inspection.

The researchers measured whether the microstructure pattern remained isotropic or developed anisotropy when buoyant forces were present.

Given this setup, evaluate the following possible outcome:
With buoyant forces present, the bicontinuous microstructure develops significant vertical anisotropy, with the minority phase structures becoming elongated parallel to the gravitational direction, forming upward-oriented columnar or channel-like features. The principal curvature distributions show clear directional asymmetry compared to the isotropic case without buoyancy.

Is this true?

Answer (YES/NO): NO